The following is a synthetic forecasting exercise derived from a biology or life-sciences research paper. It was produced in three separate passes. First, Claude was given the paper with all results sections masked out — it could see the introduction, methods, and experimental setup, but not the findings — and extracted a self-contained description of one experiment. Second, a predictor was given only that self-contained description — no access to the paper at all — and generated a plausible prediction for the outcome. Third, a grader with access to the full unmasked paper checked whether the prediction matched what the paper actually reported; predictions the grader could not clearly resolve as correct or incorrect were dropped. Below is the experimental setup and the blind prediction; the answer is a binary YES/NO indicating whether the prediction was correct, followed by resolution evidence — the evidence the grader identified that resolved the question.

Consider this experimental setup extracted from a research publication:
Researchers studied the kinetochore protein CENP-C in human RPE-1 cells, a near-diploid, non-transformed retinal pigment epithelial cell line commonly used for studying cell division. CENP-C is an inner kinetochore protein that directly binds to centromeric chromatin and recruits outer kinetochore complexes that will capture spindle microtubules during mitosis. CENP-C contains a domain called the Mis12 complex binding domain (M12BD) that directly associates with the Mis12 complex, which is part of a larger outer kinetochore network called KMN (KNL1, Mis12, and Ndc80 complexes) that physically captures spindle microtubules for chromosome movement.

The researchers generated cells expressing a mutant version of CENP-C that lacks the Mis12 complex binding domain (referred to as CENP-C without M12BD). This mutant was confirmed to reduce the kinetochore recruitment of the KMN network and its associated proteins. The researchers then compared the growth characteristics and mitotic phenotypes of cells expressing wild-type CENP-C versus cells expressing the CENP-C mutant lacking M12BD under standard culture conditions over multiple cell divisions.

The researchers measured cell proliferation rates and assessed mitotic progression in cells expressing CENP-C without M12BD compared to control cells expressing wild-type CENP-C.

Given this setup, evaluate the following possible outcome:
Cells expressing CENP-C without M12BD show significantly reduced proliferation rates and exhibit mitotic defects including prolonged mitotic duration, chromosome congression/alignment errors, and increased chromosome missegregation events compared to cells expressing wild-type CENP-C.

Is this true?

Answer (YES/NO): NO